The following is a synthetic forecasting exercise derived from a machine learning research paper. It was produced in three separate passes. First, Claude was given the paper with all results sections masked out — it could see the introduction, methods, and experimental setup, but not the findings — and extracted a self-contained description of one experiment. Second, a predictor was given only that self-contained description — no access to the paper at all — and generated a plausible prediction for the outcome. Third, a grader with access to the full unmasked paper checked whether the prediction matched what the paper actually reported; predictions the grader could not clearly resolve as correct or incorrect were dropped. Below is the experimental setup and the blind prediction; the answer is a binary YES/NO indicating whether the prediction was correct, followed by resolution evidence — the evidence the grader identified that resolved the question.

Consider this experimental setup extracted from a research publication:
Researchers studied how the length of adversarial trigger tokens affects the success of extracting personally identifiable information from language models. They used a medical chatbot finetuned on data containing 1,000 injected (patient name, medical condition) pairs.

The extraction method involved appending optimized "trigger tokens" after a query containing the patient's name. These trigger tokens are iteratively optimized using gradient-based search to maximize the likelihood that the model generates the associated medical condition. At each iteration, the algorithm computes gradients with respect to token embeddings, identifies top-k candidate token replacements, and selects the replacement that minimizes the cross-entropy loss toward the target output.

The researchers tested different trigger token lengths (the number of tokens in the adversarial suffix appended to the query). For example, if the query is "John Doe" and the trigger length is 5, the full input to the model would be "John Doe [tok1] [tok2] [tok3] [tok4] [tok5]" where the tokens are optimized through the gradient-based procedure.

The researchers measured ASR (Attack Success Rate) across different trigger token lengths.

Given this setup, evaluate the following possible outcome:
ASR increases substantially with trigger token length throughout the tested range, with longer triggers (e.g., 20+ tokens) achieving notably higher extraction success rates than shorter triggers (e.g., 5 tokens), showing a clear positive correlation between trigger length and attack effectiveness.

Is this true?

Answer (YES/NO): NO